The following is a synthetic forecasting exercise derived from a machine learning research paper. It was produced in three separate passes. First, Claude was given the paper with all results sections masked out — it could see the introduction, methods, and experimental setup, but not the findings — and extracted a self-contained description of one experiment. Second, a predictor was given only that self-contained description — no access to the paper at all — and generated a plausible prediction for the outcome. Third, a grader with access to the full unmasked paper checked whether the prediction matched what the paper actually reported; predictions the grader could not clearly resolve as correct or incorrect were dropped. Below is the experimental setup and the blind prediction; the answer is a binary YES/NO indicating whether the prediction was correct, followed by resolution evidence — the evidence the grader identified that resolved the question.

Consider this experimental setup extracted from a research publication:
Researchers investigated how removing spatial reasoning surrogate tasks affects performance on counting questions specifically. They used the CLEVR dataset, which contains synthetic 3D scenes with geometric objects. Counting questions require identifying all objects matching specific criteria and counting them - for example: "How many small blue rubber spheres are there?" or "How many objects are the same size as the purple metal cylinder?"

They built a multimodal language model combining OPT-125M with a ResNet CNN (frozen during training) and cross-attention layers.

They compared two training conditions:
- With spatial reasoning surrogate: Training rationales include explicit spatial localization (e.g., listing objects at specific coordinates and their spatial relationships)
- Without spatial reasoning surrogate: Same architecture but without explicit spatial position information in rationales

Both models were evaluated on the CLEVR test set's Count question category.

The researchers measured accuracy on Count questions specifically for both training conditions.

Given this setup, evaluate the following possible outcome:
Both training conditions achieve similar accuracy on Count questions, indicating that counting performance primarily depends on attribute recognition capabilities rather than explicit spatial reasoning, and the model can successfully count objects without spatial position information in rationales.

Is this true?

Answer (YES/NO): NO